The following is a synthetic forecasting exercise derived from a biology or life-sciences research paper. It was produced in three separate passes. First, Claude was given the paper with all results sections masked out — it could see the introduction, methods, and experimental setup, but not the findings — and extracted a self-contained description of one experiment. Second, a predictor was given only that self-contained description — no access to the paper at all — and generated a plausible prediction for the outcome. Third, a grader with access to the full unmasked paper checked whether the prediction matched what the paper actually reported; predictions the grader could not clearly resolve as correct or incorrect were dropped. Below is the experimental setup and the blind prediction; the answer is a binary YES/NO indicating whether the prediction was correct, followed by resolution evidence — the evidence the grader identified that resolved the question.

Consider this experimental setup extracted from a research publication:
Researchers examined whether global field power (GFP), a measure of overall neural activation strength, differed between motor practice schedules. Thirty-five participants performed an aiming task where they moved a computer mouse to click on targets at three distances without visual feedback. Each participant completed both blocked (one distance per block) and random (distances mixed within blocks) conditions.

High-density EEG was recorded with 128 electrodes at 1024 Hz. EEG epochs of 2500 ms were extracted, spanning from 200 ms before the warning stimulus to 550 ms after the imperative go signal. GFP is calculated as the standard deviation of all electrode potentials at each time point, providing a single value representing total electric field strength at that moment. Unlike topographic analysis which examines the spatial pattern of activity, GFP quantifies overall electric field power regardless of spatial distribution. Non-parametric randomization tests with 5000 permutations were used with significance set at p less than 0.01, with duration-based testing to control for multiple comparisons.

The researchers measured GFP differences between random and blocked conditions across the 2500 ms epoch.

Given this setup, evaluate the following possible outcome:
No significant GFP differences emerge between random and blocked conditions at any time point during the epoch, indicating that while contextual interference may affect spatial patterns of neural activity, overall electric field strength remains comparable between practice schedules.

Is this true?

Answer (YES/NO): NO